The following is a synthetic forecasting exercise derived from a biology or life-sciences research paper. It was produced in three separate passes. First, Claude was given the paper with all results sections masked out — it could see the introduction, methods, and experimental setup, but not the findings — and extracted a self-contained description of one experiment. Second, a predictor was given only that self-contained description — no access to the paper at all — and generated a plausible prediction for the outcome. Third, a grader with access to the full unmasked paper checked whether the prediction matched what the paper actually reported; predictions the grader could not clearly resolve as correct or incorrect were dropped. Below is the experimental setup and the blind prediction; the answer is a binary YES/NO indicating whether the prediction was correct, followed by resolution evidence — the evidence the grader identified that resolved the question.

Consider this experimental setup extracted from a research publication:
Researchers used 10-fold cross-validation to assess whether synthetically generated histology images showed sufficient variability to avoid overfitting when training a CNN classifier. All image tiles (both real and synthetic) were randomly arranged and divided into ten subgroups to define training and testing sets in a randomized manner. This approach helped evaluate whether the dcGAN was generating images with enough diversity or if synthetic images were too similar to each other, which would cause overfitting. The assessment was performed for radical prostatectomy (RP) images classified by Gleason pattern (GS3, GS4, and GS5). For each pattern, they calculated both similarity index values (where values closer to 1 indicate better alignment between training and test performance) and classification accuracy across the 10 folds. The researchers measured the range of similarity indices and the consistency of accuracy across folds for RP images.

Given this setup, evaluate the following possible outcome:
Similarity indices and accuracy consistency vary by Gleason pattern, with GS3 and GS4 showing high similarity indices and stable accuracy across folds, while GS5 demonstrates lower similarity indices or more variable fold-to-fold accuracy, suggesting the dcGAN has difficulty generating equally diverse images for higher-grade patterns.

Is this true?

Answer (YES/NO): NO